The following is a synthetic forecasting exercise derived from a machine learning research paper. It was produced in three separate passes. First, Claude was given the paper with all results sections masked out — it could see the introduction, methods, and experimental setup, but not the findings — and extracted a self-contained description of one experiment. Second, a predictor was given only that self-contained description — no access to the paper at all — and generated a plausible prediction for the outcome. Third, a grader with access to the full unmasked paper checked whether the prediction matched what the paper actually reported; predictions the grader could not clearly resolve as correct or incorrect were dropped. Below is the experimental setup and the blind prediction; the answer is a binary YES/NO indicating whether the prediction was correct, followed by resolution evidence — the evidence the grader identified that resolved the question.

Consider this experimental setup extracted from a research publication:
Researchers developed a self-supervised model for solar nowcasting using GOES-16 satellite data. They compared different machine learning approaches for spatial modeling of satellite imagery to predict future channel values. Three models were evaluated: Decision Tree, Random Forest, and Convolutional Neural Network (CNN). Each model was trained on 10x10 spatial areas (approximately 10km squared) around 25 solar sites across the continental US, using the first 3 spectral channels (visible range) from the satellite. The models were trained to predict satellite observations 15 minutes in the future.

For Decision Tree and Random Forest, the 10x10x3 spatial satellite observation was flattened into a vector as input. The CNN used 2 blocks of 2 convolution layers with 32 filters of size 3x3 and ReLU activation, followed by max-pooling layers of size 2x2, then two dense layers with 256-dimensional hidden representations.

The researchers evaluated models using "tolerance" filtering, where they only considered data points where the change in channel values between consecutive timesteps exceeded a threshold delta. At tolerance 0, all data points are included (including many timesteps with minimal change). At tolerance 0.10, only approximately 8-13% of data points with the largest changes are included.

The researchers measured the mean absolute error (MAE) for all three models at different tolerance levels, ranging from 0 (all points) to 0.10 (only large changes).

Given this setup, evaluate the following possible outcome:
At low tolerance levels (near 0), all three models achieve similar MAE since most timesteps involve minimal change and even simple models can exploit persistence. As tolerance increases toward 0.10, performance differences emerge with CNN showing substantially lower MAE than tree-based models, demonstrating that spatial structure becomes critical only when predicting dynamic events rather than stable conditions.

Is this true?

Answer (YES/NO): YES